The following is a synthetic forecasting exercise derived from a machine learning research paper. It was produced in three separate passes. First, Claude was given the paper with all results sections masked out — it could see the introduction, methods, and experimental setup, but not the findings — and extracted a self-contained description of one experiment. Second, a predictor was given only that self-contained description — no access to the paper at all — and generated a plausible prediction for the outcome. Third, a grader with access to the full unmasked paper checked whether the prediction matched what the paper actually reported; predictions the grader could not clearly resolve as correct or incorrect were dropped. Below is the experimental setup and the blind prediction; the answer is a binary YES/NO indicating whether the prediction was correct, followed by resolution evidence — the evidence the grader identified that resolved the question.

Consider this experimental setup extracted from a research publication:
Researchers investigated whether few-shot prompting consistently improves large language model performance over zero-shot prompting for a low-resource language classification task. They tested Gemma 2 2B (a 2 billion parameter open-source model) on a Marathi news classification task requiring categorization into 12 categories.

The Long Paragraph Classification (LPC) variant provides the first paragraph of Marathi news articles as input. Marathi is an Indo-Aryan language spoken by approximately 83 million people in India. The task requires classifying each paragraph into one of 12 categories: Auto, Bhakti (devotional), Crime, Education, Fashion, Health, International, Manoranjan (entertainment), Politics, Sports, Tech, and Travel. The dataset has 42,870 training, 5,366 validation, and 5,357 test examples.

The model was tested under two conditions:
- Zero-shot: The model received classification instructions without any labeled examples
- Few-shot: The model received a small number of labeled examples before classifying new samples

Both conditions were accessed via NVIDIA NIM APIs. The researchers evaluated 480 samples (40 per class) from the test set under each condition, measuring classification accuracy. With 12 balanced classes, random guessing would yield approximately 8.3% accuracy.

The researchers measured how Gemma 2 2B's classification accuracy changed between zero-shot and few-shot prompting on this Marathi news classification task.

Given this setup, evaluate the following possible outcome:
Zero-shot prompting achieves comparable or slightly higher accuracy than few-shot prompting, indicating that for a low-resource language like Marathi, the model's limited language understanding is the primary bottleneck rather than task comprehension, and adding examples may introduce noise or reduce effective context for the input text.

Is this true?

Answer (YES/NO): YES